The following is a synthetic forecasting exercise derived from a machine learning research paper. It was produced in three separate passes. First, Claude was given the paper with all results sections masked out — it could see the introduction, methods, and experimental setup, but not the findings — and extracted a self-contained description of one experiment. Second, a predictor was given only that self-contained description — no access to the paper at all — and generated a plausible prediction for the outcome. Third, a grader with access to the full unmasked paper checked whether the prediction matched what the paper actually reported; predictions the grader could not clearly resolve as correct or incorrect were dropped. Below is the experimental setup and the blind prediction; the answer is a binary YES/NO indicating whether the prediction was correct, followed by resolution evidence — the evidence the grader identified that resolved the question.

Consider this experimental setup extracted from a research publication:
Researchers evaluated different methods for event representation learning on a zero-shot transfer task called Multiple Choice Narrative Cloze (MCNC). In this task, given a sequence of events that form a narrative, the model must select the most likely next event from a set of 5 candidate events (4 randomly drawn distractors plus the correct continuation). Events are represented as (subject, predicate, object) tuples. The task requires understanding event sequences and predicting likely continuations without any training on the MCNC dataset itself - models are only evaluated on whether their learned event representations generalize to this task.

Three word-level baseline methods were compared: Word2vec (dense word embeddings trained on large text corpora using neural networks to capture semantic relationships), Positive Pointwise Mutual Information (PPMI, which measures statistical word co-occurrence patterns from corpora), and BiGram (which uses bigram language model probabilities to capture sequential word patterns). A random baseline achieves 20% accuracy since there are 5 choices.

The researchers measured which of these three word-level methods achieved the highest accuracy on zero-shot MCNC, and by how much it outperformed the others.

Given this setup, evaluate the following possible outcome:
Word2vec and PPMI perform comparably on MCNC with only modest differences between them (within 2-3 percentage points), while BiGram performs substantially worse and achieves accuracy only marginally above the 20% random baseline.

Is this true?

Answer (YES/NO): NO